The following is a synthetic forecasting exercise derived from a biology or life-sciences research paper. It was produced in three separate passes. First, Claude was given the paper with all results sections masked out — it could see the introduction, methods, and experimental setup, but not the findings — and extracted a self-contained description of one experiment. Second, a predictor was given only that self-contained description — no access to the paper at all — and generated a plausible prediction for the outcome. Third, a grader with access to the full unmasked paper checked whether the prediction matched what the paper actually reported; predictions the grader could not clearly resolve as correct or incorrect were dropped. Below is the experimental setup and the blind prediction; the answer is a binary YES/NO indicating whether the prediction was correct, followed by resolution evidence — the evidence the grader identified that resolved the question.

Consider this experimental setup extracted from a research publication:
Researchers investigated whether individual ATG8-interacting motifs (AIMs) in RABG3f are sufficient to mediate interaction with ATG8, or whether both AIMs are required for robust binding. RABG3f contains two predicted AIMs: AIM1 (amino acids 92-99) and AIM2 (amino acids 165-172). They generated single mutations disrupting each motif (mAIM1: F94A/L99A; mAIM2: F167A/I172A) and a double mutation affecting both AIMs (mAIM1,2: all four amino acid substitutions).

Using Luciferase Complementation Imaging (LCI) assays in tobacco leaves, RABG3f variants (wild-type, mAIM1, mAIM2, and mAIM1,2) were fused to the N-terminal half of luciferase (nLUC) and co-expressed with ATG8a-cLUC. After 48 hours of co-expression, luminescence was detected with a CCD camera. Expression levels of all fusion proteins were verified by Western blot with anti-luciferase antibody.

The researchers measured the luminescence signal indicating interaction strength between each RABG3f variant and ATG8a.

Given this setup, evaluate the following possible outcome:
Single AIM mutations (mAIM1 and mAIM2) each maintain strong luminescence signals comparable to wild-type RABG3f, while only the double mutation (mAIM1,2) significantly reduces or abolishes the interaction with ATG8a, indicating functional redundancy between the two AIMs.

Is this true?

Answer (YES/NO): NO